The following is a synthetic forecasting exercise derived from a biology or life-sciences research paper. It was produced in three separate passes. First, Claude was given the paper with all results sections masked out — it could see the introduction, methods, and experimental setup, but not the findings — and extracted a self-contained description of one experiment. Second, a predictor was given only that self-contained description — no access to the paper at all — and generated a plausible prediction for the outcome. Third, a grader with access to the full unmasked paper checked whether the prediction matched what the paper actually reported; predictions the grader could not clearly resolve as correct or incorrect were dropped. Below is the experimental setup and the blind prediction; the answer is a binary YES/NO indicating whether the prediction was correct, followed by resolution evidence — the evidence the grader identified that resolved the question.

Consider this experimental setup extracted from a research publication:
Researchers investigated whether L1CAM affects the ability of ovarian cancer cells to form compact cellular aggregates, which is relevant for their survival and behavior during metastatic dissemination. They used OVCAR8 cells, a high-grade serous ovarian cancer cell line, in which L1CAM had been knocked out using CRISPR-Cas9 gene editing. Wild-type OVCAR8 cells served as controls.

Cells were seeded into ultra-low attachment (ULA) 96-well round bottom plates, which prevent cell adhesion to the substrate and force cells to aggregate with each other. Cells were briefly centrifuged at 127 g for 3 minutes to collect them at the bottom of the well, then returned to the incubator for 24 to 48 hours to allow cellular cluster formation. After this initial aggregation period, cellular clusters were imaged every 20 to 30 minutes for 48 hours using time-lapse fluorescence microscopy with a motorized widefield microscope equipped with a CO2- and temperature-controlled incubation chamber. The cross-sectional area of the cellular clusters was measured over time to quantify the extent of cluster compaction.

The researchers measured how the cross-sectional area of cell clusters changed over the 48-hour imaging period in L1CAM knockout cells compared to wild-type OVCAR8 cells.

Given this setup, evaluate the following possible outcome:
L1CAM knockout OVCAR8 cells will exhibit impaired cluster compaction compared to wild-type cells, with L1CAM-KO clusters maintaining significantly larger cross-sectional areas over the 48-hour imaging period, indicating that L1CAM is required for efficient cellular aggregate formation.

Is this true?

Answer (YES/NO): YES